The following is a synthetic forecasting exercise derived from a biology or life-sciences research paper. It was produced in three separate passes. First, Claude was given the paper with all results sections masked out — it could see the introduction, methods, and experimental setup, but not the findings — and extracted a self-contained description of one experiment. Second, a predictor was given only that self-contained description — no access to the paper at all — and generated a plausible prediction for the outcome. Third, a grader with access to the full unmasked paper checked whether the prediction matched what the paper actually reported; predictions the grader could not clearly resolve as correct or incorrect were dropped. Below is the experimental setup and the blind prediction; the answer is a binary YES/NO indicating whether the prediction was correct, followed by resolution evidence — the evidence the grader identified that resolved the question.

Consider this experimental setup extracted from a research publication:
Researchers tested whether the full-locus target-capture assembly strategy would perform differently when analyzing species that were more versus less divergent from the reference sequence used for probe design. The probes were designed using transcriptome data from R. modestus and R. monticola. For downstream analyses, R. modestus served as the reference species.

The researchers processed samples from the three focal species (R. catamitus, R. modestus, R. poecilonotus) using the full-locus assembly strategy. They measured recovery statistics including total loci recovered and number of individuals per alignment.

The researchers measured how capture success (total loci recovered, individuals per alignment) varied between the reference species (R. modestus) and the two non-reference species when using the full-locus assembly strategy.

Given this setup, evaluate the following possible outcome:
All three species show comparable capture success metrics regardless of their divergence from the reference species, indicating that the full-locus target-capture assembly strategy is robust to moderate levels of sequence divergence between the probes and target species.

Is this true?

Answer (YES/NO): NO